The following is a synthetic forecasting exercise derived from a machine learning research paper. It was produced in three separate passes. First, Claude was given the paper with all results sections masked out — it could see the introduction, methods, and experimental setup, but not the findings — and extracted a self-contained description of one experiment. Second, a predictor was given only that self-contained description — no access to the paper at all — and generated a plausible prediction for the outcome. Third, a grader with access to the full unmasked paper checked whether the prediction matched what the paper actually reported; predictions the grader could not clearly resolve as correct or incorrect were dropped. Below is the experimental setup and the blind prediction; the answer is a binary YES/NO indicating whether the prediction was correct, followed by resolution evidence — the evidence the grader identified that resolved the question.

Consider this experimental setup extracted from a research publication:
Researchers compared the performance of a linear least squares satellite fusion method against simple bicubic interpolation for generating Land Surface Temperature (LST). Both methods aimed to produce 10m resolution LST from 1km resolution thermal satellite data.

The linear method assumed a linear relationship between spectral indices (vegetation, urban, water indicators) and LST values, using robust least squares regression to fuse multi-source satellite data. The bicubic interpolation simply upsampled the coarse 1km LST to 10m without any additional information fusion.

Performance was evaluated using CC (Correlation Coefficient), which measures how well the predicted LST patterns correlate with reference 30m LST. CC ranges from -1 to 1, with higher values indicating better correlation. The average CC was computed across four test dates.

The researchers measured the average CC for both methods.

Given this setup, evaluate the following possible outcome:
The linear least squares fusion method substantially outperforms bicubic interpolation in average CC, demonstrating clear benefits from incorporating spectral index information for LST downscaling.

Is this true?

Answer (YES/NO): NO